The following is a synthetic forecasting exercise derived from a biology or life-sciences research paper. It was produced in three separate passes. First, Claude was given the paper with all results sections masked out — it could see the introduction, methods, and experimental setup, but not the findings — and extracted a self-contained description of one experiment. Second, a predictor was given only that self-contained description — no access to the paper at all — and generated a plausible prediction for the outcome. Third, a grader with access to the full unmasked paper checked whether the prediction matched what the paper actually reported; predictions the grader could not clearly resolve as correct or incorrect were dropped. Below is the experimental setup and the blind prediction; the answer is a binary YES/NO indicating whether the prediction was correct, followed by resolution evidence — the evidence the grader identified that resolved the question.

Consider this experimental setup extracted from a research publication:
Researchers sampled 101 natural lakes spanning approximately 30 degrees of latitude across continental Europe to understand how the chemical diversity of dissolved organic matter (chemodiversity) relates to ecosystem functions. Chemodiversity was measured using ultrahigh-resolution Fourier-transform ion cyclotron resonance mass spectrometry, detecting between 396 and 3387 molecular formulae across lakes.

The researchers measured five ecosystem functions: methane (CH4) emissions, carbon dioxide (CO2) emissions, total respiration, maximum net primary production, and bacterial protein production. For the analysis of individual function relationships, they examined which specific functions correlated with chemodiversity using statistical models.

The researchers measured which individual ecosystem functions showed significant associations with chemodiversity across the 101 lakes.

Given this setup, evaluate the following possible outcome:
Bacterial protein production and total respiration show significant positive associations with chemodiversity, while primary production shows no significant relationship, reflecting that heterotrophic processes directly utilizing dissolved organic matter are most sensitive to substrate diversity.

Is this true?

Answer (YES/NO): NO